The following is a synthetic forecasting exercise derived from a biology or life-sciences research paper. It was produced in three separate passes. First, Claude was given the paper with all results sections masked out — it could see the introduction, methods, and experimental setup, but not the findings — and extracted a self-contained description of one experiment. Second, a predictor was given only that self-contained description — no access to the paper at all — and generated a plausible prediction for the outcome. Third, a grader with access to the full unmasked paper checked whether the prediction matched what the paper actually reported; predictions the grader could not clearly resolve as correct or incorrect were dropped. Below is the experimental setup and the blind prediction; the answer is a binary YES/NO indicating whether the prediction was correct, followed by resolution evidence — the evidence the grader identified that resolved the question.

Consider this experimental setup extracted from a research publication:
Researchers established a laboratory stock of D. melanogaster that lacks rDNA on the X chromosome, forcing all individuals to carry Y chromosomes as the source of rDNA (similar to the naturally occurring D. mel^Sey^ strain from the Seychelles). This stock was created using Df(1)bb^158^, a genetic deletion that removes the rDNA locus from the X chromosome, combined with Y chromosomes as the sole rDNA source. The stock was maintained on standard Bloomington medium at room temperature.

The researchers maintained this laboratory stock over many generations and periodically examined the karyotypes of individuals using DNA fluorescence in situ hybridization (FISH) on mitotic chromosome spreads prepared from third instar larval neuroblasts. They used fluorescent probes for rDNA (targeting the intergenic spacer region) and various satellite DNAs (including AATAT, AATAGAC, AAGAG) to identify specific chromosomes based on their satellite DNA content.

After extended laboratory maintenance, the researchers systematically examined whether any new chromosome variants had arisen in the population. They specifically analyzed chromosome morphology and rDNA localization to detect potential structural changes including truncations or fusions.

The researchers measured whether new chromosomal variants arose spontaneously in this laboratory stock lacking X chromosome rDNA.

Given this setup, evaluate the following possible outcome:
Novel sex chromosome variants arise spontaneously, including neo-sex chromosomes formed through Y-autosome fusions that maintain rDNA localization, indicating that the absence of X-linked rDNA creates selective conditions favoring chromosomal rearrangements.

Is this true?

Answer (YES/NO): NO